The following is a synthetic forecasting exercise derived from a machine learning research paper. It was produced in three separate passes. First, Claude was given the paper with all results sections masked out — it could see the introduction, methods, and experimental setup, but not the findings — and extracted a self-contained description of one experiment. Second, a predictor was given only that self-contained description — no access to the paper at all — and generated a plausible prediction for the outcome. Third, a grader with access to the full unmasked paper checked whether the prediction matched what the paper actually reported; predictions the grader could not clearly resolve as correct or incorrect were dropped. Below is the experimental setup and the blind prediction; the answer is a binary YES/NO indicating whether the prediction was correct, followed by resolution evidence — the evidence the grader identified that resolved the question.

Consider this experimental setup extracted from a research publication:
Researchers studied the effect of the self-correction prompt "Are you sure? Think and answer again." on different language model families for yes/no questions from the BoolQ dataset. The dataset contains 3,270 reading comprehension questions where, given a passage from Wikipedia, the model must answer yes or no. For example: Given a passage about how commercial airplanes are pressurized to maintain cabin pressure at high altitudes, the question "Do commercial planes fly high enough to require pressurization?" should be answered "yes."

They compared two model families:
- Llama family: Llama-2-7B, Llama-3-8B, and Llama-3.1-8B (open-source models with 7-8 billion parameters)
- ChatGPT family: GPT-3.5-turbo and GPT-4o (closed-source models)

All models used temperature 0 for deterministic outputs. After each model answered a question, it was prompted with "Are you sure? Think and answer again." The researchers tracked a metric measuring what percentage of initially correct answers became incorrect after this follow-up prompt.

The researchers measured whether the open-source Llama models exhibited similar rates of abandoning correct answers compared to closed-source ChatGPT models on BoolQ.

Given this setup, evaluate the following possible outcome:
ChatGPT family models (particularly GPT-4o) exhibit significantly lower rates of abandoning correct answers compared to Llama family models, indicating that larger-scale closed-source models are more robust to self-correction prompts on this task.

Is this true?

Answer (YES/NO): NO